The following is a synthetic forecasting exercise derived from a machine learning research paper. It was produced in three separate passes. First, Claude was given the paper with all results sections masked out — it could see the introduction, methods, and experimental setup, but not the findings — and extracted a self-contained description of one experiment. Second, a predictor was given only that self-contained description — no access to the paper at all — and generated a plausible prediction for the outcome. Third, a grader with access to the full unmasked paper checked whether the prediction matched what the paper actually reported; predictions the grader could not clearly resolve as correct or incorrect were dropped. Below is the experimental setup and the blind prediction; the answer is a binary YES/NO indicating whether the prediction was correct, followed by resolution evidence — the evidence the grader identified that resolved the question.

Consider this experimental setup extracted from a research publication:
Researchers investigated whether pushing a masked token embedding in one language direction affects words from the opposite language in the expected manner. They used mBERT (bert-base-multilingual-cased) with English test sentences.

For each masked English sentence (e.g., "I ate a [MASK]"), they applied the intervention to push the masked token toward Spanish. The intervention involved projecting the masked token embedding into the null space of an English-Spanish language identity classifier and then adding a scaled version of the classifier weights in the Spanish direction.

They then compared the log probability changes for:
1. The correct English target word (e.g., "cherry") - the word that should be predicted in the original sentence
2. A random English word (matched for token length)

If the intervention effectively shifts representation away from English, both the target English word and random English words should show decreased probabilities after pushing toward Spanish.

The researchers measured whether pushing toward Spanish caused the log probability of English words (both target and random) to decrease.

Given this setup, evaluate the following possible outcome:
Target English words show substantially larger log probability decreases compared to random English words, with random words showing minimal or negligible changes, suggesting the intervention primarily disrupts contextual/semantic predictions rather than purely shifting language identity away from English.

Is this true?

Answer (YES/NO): NO